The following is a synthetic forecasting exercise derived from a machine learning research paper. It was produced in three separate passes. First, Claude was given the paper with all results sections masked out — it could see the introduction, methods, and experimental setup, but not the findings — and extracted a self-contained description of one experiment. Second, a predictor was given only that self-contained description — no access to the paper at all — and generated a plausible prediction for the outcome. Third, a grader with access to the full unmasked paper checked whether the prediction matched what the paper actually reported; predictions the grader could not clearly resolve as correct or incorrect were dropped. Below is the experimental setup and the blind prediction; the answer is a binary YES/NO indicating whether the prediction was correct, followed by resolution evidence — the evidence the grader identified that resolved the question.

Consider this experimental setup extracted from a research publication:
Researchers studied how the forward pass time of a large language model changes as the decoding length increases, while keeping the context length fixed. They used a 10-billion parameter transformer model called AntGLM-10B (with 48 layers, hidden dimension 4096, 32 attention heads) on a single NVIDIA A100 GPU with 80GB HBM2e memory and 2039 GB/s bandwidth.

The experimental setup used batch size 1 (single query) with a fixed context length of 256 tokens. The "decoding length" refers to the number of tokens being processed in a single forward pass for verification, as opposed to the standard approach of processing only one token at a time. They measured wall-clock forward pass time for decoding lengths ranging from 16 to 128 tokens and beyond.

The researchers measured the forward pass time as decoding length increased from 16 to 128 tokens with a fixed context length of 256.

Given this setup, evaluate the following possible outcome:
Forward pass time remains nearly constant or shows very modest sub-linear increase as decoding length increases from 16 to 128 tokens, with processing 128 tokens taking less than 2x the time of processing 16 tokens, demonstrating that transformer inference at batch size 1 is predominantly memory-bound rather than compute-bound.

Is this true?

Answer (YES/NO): YES